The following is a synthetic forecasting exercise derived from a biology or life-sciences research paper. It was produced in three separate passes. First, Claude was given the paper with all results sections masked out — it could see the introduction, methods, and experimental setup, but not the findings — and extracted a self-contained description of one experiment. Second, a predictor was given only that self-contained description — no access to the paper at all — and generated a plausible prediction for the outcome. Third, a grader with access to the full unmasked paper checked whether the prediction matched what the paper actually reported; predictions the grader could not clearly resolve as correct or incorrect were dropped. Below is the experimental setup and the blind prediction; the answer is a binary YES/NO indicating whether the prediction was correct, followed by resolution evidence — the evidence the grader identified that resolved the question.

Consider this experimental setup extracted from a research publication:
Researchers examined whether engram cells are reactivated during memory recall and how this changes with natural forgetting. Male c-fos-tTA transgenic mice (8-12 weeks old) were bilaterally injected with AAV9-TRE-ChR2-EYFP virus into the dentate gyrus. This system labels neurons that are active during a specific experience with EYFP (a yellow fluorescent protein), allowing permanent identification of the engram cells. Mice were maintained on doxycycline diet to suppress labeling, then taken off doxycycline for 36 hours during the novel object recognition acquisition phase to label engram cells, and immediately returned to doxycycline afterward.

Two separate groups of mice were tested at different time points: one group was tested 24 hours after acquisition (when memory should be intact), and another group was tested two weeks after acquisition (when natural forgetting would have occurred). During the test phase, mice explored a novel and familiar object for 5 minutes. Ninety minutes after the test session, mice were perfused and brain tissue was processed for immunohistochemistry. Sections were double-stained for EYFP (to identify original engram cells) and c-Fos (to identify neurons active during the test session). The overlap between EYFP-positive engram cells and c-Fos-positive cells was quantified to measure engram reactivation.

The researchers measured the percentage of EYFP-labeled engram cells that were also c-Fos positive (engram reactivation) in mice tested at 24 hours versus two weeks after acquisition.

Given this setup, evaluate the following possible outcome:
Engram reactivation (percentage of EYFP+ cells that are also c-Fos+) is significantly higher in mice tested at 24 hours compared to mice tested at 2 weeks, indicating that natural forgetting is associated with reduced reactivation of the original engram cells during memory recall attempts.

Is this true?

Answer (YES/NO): YES